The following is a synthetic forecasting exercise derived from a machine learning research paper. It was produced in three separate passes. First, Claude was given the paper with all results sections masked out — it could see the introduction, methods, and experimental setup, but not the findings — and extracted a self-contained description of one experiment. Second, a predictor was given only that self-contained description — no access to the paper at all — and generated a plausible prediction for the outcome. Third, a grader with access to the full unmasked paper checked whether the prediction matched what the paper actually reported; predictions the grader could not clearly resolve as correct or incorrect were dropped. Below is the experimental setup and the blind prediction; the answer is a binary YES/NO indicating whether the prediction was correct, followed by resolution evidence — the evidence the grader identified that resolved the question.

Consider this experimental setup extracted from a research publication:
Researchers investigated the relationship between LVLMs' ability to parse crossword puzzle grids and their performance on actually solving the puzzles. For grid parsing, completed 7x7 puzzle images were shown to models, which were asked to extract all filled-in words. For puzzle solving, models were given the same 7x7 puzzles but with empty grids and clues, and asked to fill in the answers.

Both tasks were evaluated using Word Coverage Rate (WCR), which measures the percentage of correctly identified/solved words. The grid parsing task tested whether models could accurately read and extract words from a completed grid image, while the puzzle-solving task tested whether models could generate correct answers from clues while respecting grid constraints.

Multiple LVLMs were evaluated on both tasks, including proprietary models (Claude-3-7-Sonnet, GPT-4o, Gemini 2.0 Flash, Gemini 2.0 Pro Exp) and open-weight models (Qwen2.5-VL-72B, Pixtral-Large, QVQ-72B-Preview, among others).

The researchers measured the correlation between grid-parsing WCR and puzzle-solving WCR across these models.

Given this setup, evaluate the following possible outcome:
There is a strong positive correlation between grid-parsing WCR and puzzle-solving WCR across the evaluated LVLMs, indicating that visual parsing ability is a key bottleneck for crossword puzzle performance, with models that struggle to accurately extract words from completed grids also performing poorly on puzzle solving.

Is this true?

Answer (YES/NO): YES